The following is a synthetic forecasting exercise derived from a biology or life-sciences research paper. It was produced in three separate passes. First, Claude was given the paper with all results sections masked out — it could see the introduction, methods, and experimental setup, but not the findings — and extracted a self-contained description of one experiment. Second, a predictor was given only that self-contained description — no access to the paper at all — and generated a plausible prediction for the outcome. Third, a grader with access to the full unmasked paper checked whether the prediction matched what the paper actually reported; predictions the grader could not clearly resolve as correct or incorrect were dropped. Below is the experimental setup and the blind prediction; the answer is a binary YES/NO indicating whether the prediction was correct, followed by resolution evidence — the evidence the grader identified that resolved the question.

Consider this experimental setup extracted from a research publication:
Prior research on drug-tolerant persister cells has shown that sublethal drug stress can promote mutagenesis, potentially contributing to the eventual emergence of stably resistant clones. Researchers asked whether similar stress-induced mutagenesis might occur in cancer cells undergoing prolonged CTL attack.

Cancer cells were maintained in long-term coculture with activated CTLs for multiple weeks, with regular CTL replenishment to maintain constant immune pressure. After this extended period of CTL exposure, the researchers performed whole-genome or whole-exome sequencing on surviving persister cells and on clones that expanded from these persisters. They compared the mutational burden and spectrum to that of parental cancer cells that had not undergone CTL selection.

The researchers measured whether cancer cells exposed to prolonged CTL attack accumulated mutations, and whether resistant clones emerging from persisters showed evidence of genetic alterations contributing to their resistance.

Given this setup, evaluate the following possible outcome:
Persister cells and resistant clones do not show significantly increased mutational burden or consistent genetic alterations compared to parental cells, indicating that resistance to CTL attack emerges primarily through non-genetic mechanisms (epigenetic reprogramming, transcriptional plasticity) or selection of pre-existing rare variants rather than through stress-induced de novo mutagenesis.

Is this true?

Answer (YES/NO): NO